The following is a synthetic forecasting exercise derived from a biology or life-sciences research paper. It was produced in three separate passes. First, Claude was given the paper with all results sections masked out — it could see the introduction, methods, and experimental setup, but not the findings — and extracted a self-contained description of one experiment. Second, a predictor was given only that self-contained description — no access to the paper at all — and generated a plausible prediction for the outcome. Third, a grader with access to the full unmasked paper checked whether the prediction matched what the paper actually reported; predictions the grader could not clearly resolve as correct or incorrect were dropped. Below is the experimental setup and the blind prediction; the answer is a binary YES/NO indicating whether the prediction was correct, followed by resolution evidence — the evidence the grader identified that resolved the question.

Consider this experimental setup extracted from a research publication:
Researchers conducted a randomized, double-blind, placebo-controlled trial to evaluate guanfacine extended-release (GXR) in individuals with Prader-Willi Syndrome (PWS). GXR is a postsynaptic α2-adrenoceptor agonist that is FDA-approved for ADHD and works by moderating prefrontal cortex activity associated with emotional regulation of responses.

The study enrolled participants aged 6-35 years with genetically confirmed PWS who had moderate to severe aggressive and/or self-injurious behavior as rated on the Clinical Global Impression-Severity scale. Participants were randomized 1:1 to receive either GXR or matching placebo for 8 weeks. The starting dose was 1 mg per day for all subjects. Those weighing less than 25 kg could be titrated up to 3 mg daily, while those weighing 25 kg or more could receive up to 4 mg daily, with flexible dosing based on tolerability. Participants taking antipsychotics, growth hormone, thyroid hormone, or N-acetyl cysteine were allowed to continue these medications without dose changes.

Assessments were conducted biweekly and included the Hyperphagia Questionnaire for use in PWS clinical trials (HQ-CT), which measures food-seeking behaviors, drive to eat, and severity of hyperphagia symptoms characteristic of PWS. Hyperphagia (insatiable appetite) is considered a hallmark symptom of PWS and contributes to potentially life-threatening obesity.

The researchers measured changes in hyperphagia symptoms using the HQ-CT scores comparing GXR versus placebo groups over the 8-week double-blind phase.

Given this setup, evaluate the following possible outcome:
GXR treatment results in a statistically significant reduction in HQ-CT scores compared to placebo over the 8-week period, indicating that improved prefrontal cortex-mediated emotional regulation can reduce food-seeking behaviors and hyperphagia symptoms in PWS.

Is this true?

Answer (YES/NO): NO